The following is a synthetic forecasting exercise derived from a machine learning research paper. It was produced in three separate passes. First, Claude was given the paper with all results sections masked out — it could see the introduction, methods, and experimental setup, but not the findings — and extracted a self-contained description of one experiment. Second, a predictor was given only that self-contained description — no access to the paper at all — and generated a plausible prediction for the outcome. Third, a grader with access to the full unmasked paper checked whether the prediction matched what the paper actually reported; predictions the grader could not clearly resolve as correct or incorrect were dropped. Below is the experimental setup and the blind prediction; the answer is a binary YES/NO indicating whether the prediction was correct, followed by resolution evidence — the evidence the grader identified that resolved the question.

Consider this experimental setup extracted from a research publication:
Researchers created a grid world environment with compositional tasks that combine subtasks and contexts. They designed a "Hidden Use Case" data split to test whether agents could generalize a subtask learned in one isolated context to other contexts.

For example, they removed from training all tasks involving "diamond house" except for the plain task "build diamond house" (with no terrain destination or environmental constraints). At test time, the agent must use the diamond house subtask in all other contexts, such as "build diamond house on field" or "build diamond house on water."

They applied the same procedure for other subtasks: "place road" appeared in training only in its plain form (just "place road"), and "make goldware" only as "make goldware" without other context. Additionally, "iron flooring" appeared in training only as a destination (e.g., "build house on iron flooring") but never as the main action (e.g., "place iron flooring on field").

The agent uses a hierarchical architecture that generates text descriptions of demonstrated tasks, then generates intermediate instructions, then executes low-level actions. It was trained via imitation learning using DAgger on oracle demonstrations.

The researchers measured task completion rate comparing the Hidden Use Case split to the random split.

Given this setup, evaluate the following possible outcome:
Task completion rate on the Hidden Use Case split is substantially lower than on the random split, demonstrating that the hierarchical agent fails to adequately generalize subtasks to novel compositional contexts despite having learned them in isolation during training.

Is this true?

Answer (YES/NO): YES